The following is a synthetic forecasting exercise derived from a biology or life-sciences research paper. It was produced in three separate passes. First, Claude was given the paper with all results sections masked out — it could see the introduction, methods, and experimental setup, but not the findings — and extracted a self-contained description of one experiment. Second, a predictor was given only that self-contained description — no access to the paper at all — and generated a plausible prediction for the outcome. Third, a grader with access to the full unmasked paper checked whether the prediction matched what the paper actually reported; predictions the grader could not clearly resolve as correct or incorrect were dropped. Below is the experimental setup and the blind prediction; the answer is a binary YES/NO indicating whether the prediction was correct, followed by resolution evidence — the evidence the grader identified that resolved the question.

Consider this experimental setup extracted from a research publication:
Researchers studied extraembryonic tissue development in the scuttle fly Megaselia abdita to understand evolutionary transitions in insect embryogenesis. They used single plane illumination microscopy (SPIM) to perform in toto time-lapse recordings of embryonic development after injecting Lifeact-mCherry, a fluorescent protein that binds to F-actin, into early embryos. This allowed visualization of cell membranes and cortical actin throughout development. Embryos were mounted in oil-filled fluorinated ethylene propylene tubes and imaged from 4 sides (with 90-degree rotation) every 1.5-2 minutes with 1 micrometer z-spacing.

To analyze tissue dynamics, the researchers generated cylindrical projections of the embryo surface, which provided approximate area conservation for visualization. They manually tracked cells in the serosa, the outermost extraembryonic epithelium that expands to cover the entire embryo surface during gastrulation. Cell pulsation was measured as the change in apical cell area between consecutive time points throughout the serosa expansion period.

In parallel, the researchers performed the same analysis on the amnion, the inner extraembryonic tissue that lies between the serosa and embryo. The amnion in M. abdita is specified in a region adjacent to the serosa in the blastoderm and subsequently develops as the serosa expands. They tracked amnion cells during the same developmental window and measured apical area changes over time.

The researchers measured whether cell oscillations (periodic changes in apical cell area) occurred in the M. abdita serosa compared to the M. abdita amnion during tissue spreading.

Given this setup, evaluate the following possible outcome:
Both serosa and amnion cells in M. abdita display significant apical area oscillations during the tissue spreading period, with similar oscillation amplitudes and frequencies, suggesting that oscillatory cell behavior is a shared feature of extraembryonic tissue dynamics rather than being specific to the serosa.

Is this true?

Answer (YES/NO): NO